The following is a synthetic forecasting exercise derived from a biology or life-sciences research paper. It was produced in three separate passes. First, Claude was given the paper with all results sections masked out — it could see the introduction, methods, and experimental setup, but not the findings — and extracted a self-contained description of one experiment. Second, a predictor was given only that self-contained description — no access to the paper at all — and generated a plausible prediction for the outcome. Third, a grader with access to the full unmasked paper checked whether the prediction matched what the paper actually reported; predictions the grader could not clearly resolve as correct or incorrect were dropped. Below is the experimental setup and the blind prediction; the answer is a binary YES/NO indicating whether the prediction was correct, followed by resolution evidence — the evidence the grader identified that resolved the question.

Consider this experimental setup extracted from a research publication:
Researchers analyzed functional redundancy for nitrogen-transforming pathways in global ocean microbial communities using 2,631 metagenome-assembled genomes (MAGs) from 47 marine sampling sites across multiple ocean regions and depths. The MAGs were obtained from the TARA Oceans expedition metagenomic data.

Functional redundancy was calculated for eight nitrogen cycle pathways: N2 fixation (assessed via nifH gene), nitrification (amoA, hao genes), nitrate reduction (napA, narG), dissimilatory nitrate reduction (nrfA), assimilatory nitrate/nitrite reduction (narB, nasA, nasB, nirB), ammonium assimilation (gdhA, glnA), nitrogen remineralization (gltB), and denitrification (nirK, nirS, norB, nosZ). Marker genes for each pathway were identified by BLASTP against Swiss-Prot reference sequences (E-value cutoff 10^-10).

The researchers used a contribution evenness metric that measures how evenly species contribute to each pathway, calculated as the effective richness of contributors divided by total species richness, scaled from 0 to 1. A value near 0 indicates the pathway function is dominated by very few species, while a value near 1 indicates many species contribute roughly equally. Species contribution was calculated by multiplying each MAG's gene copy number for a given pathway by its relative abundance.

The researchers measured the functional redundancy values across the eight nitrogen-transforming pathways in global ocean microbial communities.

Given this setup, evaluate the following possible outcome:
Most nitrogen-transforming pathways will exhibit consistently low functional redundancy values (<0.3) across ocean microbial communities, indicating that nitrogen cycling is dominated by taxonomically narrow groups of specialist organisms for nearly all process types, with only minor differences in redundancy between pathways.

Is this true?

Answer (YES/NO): NO